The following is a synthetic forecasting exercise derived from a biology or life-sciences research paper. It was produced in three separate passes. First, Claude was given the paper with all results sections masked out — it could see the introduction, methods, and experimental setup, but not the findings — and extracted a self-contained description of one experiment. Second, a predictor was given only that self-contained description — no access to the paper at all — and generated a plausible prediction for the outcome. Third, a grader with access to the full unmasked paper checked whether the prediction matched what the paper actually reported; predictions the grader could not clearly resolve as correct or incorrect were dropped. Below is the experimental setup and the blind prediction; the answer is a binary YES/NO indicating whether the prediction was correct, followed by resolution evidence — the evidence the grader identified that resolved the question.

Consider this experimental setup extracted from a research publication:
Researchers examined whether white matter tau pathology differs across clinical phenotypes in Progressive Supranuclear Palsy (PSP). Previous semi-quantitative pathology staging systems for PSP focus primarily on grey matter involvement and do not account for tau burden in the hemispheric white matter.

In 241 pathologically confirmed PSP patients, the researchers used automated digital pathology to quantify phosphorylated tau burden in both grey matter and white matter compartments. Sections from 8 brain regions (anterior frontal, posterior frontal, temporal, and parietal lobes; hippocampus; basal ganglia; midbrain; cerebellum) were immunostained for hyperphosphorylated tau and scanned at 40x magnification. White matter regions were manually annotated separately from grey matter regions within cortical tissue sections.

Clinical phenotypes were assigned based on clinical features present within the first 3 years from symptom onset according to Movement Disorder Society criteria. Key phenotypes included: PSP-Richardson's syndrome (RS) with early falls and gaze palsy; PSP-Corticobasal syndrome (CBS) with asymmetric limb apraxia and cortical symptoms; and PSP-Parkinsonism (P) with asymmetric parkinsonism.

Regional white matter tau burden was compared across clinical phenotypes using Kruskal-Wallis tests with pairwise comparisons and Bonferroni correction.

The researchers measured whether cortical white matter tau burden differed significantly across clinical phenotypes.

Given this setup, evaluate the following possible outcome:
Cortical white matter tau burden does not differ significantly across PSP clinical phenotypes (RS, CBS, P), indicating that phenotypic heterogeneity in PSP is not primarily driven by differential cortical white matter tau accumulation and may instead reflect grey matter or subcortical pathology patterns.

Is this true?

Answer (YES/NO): NO